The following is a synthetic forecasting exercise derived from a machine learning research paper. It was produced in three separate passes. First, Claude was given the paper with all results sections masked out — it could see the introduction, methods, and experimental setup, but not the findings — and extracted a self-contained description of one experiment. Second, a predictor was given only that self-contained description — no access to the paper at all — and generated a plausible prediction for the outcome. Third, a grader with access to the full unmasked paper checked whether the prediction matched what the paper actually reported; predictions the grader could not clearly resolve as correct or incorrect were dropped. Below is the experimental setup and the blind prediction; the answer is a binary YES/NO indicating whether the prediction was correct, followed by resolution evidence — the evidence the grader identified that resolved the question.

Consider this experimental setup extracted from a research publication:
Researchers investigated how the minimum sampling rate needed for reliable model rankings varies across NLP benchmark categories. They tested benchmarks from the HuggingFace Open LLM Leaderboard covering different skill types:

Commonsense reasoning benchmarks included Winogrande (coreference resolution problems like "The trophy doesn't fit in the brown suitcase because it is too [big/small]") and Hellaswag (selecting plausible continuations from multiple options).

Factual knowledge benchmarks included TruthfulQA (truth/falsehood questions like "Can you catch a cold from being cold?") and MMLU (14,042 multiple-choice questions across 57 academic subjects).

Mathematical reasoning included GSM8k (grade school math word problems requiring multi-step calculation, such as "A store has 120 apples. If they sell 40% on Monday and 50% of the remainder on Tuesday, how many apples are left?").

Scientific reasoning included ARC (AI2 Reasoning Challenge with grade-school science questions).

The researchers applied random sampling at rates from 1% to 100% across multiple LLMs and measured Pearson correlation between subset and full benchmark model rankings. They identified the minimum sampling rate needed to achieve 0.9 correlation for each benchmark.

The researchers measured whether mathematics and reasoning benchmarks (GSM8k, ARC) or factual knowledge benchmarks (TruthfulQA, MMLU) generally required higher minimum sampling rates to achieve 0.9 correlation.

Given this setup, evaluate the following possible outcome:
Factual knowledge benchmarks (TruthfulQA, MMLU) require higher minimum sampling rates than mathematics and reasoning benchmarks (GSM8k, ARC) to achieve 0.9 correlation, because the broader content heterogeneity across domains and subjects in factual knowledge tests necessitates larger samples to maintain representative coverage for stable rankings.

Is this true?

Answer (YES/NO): NO